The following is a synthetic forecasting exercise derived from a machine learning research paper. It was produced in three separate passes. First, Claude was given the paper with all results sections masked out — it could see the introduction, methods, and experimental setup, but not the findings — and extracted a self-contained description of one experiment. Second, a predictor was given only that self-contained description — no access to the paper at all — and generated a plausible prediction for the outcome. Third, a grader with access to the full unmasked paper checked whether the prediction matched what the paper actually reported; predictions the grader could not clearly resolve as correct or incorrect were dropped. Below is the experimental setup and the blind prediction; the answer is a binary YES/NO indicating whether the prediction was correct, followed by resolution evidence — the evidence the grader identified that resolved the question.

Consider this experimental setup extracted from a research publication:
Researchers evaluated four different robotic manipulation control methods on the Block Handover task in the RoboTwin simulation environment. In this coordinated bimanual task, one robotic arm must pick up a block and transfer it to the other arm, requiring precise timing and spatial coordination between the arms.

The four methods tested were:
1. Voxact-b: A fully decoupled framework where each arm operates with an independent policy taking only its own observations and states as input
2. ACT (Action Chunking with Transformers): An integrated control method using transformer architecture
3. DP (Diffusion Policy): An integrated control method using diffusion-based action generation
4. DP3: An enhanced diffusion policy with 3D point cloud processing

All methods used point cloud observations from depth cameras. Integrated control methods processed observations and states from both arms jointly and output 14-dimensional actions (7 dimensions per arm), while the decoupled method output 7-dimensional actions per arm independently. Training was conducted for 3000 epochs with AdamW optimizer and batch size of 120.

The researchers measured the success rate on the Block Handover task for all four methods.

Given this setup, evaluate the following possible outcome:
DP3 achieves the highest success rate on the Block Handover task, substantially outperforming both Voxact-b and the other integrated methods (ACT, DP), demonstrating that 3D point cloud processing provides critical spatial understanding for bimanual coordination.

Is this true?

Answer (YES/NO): YES